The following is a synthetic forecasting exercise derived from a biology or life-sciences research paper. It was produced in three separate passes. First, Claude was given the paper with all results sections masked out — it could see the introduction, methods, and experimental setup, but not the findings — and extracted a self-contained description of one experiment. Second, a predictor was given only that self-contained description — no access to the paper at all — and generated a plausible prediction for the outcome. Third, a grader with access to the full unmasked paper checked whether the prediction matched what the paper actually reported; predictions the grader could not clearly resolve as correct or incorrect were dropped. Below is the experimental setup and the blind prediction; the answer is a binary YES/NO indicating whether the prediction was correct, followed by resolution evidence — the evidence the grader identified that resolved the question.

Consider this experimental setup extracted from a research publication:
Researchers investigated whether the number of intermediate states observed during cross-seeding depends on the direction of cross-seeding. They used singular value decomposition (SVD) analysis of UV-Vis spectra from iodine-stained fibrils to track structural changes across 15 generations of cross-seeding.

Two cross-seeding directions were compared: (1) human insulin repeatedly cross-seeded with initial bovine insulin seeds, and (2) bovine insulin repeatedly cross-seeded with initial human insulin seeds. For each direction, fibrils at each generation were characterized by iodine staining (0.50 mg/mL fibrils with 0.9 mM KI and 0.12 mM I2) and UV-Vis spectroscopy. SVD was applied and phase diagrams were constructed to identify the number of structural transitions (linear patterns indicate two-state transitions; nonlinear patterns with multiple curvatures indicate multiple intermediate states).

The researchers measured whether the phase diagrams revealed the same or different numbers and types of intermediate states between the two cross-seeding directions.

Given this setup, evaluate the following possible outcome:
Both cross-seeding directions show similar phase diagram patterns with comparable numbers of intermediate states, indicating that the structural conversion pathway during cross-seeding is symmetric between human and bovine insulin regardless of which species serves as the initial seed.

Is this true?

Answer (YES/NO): NO